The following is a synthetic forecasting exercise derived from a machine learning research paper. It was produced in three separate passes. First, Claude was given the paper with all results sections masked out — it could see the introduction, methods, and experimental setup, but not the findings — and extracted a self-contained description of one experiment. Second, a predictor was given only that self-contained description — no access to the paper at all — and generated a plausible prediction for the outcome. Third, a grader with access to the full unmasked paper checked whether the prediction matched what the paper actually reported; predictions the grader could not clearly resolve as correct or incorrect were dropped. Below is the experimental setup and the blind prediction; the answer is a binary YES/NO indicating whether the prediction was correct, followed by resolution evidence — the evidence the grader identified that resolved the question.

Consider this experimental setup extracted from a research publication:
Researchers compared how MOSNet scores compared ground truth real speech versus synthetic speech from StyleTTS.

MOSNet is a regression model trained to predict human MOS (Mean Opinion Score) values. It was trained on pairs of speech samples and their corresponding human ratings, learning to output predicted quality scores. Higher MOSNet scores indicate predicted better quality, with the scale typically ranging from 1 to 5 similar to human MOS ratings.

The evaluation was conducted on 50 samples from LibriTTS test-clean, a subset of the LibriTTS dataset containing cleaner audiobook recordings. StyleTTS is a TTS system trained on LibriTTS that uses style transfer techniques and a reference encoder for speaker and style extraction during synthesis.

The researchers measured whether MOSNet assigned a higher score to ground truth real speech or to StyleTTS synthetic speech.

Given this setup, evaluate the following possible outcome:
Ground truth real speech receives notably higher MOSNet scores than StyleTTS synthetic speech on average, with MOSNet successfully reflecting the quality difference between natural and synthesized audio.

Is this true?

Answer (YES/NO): NO